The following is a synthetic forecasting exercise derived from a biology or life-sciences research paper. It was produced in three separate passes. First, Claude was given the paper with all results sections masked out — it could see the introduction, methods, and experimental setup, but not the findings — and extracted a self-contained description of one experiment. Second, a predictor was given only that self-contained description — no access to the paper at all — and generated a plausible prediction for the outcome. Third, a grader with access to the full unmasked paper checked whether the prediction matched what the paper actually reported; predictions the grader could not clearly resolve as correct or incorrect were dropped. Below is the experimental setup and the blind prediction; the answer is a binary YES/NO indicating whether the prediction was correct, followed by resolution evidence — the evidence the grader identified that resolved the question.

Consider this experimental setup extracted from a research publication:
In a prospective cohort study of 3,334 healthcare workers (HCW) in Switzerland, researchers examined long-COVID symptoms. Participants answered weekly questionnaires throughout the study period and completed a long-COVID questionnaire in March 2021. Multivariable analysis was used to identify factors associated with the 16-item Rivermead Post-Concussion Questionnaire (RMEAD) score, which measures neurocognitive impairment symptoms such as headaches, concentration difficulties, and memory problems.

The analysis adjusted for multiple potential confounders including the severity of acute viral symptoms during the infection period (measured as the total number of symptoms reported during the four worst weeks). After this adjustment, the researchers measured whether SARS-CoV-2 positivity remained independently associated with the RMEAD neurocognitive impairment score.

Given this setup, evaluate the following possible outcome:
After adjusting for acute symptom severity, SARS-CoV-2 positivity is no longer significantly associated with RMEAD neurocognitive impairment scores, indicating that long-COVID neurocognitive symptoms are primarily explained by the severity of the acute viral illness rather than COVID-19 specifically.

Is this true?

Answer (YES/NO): YES